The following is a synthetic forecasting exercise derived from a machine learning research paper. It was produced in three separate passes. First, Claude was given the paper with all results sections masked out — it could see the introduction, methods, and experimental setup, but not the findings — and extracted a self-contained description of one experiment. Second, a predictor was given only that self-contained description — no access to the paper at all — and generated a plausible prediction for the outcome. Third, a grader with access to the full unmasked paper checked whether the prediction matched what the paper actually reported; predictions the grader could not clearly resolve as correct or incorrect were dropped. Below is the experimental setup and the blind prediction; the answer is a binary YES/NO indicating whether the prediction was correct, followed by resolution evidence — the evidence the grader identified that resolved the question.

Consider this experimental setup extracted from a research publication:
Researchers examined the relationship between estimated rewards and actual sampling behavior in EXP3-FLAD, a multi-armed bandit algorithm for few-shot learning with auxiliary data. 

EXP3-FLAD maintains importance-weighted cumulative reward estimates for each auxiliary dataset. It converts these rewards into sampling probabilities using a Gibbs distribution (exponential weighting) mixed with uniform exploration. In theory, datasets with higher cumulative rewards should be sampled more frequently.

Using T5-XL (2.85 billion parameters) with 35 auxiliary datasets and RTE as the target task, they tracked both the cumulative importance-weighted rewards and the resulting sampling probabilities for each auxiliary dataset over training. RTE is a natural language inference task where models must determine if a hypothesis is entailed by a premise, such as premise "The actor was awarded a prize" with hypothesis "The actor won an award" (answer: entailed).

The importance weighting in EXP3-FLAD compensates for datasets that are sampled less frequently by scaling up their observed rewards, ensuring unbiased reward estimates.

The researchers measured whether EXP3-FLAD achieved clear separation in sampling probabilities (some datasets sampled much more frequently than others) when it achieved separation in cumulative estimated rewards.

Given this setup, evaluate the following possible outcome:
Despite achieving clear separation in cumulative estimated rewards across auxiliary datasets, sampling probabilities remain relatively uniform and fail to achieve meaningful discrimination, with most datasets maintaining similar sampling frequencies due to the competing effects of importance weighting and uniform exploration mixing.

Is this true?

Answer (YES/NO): YES